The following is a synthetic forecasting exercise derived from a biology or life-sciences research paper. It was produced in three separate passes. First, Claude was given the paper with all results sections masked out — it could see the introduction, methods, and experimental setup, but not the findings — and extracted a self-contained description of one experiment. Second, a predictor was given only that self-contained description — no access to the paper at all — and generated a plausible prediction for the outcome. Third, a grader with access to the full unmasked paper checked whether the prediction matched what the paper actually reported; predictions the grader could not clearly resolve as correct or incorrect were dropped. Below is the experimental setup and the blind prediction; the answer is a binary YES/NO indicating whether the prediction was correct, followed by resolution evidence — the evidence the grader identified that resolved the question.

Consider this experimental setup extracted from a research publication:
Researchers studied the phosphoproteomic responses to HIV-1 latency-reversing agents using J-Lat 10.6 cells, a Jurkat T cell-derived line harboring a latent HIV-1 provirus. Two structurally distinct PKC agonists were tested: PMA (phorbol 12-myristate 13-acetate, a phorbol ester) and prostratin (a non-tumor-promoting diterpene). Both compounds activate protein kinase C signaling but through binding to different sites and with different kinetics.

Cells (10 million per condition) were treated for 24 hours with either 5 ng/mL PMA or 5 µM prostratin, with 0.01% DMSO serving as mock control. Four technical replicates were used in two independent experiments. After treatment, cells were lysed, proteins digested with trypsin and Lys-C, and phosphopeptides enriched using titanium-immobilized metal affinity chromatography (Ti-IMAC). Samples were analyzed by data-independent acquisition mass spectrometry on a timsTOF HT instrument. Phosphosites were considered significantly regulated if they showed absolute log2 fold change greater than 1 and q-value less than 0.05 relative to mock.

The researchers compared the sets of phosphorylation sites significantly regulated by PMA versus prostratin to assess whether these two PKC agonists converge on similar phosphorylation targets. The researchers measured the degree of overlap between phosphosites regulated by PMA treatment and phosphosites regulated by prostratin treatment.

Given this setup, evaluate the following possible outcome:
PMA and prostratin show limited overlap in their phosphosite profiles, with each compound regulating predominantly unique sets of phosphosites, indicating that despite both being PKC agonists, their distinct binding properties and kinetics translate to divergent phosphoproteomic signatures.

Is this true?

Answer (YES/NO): NO